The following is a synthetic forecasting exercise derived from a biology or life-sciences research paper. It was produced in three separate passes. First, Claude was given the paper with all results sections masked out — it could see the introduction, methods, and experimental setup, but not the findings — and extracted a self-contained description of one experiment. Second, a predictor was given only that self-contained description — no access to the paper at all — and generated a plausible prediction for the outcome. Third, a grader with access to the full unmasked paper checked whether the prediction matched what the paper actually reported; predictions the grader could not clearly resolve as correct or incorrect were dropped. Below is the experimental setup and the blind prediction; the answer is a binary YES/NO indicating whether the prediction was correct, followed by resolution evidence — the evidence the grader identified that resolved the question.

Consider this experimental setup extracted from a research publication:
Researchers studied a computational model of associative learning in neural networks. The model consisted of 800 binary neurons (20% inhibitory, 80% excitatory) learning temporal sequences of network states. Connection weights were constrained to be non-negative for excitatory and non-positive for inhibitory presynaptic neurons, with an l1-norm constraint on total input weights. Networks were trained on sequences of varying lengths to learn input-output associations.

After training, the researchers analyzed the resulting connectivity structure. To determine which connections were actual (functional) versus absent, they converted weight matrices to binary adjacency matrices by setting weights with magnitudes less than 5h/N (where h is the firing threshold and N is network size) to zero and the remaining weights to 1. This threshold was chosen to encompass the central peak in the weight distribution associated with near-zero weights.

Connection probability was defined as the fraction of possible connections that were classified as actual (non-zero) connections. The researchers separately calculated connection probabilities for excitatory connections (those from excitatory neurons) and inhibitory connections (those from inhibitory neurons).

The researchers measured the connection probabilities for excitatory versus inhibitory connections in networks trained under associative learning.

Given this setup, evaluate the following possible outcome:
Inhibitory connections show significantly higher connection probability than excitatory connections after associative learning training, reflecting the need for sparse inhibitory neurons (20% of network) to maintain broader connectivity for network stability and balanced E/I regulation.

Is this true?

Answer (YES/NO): YES